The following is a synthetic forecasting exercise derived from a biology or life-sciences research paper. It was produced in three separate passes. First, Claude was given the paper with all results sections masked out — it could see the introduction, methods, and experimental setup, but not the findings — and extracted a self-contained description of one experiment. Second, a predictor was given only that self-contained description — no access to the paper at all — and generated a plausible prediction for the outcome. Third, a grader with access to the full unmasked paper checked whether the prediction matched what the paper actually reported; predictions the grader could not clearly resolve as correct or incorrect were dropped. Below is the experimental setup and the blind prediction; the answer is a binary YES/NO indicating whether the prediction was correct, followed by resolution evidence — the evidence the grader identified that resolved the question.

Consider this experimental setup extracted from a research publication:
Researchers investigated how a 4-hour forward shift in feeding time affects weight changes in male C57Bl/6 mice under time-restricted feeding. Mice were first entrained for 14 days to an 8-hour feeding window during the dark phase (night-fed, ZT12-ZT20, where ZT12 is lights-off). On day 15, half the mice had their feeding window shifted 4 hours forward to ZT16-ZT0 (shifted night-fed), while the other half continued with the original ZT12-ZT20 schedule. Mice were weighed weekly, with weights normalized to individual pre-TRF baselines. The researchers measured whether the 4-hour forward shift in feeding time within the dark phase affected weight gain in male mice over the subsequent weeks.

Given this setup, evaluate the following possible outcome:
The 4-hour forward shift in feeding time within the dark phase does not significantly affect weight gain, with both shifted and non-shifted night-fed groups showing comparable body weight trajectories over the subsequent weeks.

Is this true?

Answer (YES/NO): NO